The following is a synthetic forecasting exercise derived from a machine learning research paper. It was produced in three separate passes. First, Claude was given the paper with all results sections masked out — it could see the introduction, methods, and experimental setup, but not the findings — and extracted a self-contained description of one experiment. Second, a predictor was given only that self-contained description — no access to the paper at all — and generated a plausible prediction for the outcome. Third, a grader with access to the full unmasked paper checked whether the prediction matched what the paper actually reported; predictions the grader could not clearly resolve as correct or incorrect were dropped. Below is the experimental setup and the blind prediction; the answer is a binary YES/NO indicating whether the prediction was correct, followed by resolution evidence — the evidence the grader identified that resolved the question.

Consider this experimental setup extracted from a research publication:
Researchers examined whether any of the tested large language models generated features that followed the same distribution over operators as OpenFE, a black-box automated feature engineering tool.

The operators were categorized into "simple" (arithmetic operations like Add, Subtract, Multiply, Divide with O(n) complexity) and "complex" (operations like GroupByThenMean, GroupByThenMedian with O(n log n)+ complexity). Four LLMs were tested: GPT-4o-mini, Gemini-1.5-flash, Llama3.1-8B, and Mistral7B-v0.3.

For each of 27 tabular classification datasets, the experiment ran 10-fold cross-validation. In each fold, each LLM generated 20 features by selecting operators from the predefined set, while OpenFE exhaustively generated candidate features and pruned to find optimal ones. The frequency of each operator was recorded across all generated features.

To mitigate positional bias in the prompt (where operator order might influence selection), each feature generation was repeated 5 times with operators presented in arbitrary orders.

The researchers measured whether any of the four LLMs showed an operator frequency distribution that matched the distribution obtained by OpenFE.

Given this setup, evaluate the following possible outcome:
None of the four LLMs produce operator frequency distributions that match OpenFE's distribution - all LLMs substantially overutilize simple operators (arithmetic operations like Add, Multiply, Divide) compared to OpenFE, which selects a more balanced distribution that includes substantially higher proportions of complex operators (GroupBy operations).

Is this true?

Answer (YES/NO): NO